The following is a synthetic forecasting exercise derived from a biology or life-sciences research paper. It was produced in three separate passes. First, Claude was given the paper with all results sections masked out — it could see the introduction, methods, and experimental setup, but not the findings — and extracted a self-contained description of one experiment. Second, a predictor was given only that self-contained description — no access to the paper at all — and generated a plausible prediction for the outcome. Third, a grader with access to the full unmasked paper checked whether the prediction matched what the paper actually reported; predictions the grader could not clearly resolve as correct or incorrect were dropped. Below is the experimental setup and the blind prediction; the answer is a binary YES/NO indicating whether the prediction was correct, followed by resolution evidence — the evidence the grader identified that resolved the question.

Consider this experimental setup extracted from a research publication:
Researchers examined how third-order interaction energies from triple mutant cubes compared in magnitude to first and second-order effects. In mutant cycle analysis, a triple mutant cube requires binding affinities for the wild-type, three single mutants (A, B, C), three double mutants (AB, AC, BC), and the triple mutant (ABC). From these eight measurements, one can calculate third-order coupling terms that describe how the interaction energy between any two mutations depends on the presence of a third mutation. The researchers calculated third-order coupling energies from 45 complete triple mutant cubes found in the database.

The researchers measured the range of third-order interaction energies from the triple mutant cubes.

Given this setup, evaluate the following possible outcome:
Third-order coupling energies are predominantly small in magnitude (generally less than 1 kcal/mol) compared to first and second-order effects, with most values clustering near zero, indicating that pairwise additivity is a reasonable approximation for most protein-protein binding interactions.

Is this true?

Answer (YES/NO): NO